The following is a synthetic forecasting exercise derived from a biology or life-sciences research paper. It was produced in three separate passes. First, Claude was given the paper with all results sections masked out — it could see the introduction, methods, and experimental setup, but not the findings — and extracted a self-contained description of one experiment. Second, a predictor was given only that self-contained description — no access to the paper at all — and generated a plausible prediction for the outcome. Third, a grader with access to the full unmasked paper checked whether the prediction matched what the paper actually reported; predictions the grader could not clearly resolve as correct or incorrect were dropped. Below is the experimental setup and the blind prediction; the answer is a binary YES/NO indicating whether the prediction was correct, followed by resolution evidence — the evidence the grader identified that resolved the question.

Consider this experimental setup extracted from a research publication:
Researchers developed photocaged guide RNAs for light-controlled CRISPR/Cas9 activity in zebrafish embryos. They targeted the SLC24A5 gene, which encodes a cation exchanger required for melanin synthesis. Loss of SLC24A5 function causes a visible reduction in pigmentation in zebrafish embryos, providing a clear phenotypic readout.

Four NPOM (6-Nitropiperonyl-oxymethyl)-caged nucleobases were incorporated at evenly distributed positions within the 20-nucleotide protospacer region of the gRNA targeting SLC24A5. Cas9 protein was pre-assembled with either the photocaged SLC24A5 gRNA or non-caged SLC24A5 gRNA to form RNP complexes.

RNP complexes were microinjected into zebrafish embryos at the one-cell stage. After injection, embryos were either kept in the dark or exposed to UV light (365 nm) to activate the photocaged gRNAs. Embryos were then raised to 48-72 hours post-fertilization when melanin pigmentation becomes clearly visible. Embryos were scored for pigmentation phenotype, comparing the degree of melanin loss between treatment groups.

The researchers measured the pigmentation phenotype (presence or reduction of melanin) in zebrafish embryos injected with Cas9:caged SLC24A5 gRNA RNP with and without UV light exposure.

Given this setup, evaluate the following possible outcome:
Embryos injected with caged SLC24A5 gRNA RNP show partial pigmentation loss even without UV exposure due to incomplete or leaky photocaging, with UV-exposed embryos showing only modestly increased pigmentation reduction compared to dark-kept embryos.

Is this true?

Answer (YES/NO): NO